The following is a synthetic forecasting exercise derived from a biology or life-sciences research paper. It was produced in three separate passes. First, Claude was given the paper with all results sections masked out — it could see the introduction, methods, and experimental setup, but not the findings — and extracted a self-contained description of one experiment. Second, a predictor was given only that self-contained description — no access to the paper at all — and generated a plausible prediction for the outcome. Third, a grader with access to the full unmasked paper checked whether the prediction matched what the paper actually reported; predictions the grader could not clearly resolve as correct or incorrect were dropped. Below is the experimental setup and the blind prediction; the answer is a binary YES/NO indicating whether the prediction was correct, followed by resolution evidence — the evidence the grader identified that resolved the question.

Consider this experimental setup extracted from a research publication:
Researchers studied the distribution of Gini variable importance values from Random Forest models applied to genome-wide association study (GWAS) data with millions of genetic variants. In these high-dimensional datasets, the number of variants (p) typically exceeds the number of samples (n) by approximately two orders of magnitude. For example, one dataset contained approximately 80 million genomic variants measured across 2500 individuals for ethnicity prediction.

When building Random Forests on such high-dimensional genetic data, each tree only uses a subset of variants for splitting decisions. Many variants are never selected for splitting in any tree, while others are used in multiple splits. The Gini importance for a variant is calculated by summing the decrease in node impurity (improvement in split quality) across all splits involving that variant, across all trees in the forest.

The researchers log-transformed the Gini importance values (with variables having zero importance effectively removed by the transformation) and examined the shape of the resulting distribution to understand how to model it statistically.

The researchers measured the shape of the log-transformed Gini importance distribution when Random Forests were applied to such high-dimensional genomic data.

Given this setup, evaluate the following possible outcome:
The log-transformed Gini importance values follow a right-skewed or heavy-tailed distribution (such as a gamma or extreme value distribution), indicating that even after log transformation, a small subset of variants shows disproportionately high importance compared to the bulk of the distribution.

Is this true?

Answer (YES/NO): NO